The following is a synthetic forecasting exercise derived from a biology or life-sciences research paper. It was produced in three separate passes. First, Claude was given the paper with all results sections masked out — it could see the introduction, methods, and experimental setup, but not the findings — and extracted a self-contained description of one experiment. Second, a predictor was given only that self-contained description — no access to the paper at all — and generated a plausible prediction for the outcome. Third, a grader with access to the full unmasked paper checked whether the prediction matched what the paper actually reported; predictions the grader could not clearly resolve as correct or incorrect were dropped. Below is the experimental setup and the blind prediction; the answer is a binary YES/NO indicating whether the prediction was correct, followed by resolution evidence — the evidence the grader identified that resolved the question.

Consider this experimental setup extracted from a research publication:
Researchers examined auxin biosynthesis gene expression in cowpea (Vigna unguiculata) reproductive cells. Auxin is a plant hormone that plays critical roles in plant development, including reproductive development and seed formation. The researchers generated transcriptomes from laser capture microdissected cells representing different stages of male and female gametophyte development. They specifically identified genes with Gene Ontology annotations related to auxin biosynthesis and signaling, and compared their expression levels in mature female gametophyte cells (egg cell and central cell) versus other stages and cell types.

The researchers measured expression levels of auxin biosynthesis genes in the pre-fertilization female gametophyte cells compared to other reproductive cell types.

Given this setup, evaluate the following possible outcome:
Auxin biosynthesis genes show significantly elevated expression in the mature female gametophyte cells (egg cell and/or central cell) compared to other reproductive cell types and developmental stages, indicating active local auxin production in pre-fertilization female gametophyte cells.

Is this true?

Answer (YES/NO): NO